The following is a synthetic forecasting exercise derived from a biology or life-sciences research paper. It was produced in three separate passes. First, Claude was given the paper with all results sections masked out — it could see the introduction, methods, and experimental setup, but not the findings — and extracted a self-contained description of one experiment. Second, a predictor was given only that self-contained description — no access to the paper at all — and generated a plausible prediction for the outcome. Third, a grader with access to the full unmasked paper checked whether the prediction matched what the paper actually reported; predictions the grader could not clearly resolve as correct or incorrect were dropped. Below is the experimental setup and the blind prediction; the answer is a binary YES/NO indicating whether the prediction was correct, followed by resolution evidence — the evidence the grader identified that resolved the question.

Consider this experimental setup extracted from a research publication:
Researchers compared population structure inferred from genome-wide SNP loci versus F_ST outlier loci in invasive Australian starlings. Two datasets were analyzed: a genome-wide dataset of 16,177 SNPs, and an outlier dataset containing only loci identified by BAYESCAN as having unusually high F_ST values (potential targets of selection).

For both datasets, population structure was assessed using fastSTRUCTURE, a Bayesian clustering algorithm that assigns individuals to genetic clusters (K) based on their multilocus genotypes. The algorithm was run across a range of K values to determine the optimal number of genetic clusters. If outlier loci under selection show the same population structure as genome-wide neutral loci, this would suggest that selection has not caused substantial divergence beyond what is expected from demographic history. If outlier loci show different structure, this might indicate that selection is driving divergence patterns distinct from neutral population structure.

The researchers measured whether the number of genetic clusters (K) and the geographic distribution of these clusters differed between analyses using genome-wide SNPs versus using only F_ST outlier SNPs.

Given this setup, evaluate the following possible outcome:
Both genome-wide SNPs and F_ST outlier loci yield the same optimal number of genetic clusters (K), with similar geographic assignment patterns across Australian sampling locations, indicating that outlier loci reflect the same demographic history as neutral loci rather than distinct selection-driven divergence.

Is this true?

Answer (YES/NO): NO